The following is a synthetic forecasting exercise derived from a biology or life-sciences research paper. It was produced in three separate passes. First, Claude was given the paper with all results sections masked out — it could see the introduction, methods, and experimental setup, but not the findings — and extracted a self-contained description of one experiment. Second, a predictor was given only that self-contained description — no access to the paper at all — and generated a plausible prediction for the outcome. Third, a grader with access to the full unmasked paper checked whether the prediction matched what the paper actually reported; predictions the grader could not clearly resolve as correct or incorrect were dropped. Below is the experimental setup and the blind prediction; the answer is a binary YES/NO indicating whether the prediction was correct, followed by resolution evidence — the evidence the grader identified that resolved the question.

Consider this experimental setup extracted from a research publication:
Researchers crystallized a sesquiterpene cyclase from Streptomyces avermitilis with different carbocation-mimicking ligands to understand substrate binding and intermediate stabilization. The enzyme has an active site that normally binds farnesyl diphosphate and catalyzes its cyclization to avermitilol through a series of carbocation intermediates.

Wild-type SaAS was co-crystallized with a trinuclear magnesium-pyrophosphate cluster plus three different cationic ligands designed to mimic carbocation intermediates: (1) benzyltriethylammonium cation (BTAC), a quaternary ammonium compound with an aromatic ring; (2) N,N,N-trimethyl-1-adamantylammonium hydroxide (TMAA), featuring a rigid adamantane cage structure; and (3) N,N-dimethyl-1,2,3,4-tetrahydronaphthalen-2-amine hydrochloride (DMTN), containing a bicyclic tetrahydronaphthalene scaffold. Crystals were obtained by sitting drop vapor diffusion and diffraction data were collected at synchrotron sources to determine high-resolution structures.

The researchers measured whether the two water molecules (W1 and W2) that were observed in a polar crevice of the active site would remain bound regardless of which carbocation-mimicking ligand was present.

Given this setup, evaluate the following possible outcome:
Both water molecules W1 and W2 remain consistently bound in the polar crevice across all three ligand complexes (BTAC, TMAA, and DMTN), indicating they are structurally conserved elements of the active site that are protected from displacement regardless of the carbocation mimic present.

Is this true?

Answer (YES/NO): YES